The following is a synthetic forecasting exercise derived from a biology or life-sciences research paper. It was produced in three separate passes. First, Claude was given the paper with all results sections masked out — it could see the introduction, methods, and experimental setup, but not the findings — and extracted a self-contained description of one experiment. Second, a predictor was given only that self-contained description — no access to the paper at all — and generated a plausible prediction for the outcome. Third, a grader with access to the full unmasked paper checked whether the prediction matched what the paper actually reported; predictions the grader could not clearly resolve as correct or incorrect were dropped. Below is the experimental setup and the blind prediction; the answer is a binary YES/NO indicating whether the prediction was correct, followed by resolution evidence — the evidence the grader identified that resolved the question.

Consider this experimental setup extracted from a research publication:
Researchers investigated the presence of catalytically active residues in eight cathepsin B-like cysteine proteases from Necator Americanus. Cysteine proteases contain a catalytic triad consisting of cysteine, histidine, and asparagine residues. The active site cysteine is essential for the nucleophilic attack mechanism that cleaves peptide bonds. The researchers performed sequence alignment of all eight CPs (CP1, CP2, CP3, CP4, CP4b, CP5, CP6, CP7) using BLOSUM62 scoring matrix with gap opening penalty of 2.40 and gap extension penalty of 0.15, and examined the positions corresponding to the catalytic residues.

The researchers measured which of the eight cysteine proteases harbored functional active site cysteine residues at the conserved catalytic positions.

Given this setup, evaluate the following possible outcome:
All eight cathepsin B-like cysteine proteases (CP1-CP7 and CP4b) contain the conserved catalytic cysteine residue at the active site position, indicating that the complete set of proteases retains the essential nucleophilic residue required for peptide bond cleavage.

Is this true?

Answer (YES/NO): NO